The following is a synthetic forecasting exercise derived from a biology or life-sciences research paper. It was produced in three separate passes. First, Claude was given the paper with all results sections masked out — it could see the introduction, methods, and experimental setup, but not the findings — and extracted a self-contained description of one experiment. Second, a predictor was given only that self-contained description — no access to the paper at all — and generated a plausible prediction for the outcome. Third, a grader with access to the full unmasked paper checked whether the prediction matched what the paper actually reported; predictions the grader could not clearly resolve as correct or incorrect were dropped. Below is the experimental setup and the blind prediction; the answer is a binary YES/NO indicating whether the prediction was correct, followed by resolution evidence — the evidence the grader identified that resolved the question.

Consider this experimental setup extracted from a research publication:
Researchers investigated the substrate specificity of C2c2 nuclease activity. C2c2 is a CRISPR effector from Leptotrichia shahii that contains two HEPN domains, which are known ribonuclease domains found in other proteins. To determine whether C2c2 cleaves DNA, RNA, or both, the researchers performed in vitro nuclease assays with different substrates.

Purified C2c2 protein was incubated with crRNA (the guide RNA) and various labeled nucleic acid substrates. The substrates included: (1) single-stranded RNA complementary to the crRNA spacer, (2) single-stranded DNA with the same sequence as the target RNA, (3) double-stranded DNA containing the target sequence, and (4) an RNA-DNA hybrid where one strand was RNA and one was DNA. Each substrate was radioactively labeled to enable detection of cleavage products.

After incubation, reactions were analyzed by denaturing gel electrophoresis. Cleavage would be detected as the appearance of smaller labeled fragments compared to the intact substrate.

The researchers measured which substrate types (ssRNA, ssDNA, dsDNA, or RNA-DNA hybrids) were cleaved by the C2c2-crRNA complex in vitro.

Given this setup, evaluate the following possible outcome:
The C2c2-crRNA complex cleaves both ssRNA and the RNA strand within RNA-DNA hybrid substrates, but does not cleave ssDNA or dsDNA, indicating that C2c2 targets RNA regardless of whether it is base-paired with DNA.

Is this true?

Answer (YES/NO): NO